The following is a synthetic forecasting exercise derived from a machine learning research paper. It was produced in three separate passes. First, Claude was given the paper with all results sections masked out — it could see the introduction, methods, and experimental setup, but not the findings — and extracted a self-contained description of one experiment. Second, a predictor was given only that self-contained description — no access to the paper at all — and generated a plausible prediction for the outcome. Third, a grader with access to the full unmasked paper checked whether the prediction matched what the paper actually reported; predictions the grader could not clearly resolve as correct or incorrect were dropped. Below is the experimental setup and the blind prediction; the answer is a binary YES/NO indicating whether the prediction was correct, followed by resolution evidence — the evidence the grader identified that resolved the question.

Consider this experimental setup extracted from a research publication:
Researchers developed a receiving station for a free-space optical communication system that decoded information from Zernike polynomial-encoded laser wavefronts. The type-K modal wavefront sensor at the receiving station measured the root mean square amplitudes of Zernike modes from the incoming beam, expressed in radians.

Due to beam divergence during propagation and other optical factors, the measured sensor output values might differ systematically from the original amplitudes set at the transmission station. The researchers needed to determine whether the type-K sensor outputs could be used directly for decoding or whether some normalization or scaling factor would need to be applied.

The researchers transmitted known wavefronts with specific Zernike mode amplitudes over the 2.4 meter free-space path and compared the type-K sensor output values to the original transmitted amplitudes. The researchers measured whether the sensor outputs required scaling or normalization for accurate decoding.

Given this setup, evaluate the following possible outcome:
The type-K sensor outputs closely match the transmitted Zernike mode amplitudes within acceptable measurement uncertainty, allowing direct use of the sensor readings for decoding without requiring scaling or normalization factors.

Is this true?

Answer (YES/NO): NO